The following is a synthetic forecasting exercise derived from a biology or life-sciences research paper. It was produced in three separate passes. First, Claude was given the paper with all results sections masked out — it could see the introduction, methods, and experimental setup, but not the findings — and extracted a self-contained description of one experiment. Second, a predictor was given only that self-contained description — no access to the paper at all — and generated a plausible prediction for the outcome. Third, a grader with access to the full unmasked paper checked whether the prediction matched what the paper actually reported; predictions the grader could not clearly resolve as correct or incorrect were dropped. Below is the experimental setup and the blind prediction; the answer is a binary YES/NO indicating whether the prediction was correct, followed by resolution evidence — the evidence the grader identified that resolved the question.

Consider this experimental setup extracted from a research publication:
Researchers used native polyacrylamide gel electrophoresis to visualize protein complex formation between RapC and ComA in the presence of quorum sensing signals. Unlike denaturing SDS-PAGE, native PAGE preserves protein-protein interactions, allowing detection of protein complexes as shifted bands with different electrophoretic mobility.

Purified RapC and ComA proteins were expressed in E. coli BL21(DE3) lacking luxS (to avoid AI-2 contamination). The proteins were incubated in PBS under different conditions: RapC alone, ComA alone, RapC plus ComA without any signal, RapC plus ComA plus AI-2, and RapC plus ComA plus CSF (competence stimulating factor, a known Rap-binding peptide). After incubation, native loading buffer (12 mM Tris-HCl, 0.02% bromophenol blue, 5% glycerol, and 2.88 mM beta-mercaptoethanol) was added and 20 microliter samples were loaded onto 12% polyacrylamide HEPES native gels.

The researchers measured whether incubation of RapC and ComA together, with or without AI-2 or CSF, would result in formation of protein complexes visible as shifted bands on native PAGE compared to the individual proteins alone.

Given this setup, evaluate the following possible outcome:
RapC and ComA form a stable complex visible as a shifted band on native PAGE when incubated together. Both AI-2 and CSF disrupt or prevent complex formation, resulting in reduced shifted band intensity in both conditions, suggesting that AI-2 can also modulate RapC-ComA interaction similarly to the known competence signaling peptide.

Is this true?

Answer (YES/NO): NO